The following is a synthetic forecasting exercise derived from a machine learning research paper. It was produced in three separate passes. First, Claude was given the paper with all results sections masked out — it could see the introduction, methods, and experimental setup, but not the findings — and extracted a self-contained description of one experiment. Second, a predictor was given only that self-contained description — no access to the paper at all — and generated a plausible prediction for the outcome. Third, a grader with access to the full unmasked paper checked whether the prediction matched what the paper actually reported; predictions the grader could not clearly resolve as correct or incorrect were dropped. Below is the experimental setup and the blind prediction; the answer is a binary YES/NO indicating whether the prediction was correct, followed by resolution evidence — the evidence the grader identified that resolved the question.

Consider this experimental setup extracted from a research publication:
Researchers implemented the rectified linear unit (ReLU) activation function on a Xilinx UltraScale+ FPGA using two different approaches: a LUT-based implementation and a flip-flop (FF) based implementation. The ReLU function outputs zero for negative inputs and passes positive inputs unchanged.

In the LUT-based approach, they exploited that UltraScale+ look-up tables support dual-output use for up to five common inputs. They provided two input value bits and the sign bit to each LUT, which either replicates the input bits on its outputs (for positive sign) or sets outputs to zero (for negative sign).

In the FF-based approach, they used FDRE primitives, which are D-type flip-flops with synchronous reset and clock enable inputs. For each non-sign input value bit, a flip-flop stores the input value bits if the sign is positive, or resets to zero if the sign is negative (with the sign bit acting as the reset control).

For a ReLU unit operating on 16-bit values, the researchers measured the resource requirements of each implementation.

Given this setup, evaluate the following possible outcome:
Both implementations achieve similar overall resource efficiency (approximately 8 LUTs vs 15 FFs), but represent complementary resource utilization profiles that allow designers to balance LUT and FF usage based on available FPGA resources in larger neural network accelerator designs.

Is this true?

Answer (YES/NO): YES